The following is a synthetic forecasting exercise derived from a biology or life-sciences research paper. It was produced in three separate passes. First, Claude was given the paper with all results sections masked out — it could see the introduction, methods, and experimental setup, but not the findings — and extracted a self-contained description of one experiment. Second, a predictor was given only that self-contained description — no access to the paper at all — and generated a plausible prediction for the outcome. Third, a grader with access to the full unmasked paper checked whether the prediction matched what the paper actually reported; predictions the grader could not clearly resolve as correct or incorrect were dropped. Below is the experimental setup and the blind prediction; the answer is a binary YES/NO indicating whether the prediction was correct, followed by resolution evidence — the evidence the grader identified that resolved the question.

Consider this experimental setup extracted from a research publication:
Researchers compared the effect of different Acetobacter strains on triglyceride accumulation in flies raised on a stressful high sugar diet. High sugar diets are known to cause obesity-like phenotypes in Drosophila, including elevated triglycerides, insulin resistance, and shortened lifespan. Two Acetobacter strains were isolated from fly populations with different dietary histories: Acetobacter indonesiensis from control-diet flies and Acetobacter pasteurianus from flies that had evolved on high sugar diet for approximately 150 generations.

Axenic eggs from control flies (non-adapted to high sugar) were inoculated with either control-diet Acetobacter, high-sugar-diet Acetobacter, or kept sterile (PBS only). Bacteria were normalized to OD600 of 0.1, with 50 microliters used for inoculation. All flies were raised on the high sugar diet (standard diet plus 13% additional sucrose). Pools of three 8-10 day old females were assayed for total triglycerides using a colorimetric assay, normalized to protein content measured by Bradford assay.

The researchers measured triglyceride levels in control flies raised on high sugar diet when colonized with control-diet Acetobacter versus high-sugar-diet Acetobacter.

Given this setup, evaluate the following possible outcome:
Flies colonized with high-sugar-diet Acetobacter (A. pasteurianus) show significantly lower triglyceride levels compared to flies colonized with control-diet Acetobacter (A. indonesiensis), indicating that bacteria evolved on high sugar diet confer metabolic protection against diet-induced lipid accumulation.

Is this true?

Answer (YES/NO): NO